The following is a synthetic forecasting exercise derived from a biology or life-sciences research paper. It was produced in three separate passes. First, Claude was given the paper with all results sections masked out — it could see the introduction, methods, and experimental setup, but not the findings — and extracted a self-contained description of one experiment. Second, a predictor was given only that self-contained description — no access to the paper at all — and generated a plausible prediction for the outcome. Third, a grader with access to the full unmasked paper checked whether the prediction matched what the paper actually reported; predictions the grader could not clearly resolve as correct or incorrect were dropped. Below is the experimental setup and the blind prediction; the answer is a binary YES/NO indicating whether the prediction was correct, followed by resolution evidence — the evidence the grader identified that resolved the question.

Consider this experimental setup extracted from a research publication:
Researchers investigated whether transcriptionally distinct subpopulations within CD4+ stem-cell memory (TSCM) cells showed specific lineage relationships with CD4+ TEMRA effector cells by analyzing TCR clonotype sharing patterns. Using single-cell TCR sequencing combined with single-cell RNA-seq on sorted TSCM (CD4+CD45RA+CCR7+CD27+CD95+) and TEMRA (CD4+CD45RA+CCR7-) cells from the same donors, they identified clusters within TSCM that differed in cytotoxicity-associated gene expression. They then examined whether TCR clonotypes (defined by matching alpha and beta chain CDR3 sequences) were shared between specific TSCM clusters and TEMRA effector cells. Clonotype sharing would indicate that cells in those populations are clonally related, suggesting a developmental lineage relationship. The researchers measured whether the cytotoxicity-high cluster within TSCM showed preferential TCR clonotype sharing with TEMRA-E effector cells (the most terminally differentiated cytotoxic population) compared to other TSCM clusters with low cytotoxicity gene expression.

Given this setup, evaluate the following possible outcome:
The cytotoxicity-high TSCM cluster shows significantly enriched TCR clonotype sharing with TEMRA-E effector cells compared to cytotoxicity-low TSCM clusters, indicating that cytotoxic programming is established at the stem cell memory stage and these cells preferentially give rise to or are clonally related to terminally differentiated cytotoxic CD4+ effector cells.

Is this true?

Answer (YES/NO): YES